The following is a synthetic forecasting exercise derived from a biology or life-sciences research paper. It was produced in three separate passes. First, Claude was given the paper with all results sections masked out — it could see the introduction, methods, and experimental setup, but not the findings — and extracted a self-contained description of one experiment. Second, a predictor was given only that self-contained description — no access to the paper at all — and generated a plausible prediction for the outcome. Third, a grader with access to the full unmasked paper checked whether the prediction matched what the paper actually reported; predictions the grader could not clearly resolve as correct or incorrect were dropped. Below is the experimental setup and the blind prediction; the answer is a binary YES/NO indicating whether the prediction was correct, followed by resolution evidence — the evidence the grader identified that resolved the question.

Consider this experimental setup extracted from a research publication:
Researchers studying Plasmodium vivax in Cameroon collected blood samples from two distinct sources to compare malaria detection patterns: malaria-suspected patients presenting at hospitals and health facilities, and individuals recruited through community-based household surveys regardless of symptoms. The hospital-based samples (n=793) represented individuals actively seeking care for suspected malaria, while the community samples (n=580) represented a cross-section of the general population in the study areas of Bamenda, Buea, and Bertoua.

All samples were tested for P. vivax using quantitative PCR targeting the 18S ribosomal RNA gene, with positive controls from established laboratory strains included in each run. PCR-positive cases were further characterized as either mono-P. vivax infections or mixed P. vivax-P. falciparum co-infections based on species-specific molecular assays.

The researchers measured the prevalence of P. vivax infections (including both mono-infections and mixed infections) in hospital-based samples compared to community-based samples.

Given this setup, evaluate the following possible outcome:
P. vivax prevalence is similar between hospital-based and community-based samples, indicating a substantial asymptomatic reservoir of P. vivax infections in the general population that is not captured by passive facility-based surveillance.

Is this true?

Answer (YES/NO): NO